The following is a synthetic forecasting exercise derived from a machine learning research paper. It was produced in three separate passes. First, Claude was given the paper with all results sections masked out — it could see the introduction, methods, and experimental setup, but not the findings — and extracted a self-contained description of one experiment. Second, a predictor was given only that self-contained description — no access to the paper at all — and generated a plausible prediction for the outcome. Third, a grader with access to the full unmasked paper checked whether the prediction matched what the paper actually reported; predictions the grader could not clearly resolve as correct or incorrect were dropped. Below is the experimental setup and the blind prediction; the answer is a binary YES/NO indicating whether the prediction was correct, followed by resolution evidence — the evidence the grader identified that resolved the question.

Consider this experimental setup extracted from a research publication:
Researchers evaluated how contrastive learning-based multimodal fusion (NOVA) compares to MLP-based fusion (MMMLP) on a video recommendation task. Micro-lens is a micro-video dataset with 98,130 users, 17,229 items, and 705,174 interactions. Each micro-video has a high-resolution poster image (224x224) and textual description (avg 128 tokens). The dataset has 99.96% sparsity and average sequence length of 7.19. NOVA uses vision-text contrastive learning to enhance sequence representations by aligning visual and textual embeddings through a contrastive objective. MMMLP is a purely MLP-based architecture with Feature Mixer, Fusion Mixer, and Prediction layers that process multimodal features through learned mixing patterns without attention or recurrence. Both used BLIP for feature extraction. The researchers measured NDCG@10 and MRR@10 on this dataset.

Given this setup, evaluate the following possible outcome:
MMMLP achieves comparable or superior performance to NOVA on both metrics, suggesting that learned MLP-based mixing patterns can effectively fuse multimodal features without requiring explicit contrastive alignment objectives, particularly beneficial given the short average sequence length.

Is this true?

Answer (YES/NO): YES